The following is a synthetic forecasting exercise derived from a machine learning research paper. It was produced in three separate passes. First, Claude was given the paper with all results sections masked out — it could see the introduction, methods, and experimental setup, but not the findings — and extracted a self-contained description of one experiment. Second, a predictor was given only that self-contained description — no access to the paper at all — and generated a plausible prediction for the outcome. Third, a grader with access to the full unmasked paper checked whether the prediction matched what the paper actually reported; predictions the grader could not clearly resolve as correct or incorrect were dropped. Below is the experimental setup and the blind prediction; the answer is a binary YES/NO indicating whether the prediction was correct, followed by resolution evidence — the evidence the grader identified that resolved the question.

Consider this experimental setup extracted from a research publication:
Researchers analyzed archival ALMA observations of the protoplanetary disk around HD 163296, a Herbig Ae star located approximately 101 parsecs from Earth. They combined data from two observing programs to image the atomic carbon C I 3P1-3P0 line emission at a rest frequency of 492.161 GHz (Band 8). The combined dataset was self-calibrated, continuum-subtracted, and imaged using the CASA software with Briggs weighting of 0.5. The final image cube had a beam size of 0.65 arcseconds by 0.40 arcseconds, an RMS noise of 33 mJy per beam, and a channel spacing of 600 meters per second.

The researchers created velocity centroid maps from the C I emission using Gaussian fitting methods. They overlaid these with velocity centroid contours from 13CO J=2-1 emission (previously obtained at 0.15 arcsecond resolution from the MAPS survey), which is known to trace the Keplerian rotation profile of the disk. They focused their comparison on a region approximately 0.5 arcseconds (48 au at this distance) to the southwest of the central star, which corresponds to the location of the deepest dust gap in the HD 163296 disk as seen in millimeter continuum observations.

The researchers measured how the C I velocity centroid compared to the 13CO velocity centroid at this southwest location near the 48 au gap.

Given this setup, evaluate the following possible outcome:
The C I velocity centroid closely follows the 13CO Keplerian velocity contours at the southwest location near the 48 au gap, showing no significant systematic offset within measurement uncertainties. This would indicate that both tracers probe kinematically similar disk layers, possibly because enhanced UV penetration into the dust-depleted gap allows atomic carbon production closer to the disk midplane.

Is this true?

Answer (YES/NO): NO